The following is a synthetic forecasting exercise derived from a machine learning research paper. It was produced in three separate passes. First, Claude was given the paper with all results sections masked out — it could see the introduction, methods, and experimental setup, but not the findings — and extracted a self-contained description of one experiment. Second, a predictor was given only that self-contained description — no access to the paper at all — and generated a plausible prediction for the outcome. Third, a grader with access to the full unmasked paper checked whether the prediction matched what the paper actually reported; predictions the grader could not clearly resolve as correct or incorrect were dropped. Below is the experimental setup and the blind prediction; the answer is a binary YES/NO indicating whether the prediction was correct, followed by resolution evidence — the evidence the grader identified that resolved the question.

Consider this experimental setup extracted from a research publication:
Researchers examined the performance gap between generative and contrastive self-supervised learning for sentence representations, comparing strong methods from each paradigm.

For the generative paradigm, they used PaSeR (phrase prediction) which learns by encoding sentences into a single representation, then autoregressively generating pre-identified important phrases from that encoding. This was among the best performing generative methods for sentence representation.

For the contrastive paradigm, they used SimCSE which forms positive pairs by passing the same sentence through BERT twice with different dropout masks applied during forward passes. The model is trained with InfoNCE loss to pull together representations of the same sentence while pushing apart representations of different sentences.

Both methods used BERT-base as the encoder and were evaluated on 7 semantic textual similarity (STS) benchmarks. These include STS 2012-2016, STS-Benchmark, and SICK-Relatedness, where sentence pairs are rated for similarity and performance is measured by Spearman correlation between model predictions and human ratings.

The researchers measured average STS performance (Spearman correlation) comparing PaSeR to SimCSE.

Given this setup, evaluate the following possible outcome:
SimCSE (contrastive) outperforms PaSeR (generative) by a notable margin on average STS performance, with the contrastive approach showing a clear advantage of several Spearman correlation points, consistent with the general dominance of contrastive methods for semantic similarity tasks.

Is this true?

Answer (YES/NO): NO